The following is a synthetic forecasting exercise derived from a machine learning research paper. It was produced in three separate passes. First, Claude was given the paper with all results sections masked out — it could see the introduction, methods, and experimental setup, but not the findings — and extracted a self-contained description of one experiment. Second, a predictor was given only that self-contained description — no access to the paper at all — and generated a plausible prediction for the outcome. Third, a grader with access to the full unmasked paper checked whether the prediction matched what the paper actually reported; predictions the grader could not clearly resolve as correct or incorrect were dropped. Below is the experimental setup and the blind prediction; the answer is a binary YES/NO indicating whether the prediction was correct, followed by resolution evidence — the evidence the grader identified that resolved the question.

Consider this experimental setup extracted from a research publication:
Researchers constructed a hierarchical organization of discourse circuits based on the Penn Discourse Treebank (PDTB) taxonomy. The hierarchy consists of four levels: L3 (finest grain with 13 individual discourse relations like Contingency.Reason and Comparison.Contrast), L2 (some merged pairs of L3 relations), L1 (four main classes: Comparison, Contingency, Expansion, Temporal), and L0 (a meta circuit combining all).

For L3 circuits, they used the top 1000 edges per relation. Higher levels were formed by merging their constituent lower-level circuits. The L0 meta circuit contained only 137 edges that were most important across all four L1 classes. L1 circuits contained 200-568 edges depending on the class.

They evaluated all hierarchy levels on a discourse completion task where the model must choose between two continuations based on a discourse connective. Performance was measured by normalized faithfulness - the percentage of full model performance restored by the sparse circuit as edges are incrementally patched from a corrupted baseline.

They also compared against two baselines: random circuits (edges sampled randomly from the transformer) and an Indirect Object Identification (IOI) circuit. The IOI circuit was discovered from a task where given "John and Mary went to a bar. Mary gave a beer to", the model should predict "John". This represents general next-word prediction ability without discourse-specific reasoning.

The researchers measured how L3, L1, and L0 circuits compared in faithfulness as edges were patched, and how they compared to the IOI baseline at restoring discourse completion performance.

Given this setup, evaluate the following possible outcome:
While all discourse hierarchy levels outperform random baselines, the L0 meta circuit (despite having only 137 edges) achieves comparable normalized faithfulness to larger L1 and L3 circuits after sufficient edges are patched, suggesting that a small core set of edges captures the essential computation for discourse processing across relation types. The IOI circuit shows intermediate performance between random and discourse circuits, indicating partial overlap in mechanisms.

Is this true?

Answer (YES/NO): NO